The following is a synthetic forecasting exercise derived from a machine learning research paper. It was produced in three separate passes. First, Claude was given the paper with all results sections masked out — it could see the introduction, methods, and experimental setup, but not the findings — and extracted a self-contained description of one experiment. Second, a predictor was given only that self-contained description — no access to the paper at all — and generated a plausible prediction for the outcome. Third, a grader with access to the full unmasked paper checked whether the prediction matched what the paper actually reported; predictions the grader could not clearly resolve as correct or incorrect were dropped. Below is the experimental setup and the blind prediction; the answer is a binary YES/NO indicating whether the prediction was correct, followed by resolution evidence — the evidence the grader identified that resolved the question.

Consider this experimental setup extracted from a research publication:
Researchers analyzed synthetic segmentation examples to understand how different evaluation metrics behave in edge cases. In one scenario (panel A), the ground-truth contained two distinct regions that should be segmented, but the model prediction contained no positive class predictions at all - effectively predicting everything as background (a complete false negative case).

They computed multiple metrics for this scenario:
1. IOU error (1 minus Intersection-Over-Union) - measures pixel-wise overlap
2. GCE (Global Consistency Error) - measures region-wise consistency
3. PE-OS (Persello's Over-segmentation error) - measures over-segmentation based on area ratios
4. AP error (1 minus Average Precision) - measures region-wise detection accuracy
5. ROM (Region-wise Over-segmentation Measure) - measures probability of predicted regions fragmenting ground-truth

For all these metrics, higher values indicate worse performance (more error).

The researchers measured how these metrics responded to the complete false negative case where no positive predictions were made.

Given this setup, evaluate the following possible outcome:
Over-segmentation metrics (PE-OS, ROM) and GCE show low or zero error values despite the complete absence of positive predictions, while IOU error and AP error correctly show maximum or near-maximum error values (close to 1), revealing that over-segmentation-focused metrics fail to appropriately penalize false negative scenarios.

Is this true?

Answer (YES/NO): NO